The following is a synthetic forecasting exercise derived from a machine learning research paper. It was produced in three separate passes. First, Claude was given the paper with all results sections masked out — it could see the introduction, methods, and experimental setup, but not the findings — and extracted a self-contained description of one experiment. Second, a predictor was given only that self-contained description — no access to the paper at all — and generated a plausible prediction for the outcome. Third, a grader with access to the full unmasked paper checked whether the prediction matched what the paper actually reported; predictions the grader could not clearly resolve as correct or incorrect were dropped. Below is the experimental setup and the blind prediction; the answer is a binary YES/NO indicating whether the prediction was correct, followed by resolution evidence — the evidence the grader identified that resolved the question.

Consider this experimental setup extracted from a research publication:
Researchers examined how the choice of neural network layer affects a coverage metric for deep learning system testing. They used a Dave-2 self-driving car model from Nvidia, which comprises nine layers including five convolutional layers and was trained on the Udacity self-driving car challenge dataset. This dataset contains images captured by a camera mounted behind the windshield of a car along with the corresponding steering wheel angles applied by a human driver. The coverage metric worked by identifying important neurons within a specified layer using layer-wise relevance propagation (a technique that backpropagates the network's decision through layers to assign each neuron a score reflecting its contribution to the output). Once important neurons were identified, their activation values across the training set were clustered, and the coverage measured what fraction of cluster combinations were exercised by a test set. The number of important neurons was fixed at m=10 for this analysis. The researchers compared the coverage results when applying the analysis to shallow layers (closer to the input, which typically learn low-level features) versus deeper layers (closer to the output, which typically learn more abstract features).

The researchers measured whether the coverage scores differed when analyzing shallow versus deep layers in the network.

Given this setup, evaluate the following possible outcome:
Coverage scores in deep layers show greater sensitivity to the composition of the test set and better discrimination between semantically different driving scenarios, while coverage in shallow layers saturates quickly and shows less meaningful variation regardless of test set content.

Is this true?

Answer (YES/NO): NO